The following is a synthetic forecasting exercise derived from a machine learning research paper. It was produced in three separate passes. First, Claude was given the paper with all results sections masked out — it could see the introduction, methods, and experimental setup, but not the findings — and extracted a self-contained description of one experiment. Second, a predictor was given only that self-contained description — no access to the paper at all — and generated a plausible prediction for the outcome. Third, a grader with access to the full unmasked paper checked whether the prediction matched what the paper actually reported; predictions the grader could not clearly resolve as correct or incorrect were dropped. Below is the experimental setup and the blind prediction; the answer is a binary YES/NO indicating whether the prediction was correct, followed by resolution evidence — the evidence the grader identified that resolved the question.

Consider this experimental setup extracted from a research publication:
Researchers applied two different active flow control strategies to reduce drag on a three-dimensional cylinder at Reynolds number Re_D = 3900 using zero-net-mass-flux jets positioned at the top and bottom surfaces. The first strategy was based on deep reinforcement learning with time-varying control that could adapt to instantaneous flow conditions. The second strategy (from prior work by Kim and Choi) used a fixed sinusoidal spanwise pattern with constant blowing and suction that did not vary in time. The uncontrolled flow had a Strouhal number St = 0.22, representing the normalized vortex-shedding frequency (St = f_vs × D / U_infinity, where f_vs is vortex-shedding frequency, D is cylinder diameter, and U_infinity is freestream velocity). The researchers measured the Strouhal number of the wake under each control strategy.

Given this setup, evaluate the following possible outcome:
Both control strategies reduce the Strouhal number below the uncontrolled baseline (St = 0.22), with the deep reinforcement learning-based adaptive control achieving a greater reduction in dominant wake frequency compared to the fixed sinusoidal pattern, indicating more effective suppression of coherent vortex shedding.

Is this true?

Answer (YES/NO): NO